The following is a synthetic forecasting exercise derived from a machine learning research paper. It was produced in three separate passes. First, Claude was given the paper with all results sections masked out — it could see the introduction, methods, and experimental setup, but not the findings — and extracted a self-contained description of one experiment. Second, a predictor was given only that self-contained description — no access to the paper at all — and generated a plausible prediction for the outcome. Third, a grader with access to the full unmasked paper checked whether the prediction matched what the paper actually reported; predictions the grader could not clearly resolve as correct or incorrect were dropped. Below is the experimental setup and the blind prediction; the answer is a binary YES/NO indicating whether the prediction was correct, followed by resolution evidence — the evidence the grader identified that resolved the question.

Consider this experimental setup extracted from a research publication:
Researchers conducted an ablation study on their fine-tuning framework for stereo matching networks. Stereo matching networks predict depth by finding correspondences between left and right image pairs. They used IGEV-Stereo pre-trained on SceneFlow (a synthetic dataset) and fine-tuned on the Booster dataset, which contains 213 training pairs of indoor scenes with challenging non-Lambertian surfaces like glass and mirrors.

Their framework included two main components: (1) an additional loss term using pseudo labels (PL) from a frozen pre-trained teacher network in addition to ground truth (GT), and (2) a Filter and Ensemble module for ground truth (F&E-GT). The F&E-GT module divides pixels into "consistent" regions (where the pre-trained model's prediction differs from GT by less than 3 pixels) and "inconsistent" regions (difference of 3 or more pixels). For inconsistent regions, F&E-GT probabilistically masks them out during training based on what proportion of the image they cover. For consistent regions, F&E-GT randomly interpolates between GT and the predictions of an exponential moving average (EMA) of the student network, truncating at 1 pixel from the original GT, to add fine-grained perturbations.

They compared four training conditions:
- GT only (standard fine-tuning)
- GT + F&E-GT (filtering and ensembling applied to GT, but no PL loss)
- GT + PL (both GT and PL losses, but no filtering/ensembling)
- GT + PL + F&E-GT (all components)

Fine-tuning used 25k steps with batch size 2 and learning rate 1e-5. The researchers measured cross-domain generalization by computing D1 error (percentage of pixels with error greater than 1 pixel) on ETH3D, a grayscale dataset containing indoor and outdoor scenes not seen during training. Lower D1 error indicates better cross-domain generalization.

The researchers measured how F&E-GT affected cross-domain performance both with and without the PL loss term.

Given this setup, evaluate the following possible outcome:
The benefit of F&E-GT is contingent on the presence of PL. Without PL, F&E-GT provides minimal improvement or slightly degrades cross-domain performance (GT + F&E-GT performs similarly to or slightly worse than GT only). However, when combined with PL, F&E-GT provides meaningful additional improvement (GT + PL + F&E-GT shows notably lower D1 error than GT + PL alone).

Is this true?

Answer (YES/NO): NO